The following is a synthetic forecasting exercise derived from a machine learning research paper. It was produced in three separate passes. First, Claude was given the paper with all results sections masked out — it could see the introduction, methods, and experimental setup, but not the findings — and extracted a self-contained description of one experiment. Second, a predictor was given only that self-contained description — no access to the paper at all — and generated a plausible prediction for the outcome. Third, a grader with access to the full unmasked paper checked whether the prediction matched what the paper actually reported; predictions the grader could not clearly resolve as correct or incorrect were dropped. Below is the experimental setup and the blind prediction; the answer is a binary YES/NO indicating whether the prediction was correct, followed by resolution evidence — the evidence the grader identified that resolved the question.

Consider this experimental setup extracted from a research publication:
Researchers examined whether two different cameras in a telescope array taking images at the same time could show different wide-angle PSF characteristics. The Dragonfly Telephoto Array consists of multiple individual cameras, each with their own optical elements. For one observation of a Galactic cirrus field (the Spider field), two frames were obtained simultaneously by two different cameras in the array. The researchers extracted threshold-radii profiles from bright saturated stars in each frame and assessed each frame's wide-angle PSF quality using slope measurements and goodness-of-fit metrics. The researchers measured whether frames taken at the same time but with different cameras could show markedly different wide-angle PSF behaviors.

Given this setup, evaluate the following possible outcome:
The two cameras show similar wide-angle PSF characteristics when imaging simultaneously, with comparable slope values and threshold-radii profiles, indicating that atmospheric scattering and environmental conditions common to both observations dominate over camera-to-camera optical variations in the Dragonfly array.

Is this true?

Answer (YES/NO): NO